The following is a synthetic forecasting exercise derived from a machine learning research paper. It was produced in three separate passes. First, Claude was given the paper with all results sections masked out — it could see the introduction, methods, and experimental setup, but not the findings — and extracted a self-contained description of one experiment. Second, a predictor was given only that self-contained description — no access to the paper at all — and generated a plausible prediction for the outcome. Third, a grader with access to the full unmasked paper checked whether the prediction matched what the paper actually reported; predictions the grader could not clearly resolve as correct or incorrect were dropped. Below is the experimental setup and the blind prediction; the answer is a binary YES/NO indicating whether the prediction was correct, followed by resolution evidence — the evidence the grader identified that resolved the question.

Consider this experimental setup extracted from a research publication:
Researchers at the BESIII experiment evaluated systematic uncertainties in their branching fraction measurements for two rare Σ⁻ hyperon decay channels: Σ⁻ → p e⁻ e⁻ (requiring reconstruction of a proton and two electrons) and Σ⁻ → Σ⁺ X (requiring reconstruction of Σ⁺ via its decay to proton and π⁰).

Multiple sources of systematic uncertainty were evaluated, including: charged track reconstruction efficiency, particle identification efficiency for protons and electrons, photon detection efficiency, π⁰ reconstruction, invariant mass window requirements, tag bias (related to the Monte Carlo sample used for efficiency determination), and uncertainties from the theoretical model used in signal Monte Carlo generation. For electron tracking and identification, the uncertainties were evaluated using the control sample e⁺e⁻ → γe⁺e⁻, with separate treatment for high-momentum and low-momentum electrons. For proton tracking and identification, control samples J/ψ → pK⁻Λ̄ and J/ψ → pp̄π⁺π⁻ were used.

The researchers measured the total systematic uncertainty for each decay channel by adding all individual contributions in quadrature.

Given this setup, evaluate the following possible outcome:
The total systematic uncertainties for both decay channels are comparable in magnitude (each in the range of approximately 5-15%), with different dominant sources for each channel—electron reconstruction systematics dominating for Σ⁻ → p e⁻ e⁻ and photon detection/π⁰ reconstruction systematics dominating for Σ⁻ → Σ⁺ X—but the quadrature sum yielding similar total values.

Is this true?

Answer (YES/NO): NO